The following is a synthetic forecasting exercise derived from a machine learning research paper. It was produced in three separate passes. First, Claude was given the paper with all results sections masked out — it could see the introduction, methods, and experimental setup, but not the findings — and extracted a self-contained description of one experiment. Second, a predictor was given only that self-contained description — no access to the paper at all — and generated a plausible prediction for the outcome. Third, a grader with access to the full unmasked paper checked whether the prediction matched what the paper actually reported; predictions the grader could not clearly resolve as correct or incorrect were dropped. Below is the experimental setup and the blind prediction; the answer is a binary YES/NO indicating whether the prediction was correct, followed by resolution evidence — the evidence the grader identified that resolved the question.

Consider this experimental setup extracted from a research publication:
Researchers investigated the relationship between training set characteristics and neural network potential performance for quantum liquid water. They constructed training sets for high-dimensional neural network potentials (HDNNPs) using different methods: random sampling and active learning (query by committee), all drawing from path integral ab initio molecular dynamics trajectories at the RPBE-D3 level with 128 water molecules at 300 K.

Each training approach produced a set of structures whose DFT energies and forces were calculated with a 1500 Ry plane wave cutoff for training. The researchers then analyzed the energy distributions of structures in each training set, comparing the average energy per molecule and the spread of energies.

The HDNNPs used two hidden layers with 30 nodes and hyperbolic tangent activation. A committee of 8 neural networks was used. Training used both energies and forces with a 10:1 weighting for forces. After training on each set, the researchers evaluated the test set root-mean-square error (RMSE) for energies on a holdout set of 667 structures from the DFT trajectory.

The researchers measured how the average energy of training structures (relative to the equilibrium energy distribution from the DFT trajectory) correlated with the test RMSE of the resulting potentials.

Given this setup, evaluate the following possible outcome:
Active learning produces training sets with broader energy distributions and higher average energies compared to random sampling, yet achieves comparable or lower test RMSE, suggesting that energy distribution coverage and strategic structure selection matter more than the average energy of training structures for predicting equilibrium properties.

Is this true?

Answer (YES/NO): NO